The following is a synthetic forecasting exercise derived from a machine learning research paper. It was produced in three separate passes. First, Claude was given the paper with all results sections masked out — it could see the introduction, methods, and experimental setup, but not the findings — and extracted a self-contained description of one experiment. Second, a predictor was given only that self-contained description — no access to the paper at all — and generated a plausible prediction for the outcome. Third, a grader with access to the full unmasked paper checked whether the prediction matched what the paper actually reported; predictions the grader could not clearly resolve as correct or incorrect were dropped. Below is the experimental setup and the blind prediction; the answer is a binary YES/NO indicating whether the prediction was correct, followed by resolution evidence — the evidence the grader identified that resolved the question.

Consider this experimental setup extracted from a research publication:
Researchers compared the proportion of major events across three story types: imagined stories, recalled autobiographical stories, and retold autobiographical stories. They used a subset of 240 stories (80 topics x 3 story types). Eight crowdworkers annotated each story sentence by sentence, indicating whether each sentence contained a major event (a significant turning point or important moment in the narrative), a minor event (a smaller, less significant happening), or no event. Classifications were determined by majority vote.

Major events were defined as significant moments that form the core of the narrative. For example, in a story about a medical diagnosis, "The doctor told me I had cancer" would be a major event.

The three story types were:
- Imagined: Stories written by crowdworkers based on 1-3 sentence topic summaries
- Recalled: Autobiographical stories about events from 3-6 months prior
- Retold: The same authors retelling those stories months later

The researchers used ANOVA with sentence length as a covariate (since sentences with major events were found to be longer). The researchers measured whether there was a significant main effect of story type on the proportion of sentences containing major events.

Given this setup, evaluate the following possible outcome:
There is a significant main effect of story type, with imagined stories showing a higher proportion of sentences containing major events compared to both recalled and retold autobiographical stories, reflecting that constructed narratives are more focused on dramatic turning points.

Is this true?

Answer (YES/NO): NO